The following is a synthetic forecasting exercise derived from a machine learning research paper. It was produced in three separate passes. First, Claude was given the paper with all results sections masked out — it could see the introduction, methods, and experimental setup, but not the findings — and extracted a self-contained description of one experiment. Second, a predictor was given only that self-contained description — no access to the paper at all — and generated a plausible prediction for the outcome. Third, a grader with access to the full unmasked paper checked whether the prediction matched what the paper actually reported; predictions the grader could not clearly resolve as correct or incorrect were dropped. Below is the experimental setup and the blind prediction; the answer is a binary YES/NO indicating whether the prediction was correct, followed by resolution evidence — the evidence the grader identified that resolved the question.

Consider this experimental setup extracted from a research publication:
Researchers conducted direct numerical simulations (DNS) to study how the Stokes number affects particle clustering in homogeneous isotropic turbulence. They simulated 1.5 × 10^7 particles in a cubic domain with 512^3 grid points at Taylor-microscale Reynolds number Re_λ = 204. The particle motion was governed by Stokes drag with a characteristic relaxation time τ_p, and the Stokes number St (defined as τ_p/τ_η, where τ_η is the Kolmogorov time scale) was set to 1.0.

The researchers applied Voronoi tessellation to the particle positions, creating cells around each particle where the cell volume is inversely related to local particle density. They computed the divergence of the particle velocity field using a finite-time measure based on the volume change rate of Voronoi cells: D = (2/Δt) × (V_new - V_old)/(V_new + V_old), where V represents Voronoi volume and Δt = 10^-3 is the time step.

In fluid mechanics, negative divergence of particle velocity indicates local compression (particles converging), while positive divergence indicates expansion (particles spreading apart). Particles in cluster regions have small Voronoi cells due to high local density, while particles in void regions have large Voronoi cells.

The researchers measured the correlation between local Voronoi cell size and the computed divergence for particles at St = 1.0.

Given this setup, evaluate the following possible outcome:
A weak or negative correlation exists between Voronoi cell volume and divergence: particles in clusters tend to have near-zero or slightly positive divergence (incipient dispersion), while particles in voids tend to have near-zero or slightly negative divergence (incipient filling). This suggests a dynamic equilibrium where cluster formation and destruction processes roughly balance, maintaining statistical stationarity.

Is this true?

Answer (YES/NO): YES